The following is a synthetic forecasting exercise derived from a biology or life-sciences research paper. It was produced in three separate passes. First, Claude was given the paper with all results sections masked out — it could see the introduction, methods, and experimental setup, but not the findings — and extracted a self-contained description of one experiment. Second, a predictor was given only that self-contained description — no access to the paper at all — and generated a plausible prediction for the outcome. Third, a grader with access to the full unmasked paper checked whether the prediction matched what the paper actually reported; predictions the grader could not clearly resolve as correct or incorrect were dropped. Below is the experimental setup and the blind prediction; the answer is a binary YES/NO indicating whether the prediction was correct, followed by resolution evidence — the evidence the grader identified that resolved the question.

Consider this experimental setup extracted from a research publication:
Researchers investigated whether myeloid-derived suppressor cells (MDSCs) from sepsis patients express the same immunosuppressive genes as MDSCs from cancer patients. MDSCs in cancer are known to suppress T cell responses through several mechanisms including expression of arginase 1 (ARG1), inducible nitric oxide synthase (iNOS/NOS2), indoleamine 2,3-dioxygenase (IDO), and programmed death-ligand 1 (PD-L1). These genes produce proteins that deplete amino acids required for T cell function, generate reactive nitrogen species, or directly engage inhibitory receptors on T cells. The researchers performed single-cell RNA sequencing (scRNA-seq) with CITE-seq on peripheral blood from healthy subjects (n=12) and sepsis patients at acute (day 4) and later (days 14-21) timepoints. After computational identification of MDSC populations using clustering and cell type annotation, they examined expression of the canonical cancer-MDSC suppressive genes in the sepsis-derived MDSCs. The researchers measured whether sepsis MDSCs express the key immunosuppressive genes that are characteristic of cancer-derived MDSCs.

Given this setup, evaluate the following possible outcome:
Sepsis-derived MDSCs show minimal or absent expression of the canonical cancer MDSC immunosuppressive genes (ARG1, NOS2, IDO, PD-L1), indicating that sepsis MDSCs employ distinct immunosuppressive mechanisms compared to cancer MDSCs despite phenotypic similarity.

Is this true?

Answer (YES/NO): YES